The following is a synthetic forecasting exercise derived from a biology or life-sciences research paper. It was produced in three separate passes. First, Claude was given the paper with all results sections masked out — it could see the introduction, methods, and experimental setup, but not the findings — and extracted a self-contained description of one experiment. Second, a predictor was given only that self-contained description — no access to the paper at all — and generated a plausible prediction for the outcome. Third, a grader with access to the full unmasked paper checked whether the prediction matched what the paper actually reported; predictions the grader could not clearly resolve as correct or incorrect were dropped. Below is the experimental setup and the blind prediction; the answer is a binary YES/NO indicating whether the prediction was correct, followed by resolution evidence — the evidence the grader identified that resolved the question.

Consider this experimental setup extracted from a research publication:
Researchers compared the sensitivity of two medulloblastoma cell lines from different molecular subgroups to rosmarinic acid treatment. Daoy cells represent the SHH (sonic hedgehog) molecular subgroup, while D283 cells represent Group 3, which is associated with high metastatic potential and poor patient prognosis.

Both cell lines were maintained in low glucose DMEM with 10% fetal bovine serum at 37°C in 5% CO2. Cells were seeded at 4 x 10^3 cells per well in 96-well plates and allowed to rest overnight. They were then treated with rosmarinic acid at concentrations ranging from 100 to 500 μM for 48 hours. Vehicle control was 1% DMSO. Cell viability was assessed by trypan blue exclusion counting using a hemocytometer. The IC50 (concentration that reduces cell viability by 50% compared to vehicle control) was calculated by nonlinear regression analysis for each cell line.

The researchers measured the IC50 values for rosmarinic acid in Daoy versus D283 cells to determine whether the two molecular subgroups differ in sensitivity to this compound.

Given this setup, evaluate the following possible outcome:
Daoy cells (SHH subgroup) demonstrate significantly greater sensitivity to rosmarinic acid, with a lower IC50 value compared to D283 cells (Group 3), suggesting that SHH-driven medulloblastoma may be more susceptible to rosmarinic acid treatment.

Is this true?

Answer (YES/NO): YES